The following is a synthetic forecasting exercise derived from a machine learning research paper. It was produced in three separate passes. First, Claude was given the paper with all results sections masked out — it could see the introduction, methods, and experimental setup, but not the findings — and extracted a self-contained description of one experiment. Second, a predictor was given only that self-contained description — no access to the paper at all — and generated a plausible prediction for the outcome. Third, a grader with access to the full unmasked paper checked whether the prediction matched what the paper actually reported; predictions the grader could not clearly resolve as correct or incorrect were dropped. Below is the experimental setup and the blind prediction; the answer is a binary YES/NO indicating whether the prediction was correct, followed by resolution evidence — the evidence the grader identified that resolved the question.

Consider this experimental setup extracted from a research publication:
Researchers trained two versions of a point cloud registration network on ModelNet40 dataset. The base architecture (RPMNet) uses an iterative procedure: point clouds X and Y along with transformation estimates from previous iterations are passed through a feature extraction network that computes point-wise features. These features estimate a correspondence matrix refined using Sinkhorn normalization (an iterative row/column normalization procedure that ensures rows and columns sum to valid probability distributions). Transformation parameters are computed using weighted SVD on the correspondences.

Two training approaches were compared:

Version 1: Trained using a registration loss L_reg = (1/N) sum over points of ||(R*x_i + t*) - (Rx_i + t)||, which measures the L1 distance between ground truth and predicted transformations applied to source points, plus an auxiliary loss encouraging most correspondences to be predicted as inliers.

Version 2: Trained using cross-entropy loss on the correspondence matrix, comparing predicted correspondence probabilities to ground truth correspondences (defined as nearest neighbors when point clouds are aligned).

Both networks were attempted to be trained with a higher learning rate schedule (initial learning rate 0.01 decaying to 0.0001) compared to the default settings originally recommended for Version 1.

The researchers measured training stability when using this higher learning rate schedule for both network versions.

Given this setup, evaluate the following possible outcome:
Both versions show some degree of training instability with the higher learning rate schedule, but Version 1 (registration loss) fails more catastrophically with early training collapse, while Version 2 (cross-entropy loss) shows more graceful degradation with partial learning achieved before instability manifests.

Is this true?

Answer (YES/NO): NO